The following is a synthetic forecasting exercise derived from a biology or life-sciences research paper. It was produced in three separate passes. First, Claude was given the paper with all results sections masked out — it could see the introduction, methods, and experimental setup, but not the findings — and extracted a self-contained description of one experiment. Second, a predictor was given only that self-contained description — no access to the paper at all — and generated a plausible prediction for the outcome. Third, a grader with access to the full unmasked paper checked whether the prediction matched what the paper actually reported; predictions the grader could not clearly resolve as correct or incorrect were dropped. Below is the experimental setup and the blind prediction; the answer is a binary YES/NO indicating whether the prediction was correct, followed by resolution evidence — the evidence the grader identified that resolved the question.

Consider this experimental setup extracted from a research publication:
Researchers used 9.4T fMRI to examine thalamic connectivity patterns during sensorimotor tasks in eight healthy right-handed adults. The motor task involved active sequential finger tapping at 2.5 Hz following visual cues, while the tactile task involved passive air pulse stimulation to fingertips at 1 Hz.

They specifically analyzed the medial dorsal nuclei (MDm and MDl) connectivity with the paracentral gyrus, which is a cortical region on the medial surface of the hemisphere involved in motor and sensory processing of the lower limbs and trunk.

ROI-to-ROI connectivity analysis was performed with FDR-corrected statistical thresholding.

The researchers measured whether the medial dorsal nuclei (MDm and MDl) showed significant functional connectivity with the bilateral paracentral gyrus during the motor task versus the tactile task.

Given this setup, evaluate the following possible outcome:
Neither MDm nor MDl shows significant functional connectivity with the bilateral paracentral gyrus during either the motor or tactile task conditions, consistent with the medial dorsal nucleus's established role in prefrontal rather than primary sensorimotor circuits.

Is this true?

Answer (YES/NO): NO